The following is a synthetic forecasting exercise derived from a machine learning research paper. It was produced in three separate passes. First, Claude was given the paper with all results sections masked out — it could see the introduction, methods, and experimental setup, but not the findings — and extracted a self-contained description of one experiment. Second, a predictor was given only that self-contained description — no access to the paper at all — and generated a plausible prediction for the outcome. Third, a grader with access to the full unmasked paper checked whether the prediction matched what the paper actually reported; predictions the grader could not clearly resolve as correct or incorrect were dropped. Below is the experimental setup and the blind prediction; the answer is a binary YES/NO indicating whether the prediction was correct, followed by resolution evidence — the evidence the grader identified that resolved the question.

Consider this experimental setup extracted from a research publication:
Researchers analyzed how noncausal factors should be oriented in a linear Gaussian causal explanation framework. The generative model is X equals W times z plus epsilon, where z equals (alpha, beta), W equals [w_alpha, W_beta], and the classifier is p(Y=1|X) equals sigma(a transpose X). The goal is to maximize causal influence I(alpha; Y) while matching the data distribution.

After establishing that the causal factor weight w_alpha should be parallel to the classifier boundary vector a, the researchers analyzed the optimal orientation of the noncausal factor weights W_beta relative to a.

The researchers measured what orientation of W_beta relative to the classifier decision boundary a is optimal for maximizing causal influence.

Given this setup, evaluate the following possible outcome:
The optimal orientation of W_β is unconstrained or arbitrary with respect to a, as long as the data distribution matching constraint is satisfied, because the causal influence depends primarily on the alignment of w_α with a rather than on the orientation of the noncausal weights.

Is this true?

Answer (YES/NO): NO